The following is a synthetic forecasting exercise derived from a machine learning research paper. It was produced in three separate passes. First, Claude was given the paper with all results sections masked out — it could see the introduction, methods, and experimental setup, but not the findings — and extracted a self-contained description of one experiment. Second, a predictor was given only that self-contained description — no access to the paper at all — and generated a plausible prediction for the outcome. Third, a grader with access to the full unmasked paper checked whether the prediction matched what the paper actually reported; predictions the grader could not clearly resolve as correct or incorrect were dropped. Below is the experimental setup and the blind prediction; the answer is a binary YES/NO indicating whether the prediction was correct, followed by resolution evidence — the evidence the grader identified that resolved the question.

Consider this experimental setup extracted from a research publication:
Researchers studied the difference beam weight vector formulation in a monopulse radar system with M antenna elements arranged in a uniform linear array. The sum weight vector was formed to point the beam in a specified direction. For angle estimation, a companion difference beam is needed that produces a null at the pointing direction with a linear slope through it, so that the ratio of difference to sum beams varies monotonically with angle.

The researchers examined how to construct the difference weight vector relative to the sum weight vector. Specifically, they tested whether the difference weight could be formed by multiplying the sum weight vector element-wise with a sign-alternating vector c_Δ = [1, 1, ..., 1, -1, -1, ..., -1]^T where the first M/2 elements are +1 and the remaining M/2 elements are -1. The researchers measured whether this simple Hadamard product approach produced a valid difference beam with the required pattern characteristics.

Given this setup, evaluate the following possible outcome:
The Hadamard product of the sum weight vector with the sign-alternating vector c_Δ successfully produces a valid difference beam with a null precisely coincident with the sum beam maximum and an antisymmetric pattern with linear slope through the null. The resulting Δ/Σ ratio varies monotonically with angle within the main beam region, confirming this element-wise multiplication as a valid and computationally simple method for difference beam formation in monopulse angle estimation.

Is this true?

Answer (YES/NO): YES